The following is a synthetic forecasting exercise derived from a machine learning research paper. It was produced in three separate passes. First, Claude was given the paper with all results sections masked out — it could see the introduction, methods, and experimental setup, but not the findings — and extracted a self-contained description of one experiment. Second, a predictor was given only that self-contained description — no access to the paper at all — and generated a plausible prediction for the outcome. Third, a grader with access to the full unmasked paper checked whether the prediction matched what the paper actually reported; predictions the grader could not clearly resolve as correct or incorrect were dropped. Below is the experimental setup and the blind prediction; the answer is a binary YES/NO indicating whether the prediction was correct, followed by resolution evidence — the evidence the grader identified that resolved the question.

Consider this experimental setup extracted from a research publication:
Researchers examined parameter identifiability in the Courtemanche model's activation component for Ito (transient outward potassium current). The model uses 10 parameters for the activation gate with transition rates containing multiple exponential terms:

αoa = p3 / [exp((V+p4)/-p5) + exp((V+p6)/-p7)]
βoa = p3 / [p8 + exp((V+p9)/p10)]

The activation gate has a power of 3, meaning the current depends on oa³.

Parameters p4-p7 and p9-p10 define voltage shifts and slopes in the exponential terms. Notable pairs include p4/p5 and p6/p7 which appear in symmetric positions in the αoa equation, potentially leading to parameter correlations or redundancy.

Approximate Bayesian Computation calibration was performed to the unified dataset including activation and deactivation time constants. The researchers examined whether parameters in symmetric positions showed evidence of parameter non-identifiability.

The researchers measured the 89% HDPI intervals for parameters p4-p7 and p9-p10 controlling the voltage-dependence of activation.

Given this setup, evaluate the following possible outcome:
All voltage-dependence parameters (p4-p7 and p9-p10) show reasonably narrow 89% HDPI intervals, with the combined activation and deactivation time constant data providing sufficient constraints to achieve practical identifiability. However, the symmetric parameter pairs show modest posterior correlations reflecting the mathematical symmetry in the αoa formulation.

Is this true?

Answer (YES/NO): NO